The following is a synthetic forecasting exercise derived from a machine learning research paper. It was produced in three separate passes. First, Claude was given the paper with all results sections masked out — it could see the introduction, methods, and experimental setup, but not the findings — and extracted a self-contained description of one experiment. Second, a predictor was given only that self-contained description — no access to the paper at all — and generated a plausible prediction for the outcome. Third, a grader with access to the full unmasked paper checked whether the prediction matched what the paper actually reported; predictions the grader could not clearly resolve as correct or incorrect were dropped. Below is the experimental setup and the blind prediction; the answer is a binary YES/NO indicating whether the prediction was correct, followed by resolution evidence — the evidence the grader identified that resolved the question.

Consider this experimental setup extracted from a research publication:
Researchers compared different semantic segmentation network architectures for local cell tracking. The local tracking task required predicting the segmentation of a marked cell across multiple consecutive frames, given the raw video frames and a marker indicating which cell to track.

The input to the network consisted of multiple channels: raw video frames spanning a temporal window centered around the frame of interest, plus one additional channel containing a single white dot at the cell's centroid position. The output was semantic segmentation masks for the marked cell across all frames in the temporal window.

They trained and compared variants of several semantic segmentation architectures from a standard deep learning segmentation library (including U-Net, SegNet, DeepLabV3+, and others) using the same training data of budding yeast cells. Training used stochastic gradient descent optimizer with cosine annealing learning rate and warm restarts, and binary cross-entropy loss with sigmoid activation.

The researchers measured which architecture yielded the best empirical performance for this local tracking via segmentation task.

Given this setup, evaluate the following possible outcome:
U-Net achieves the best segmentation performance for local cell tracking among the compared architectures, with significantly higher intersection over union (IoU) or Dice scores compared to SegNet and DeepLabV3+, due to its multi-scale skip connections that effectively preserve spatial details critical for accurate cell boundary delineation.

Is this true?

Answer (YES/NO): NO